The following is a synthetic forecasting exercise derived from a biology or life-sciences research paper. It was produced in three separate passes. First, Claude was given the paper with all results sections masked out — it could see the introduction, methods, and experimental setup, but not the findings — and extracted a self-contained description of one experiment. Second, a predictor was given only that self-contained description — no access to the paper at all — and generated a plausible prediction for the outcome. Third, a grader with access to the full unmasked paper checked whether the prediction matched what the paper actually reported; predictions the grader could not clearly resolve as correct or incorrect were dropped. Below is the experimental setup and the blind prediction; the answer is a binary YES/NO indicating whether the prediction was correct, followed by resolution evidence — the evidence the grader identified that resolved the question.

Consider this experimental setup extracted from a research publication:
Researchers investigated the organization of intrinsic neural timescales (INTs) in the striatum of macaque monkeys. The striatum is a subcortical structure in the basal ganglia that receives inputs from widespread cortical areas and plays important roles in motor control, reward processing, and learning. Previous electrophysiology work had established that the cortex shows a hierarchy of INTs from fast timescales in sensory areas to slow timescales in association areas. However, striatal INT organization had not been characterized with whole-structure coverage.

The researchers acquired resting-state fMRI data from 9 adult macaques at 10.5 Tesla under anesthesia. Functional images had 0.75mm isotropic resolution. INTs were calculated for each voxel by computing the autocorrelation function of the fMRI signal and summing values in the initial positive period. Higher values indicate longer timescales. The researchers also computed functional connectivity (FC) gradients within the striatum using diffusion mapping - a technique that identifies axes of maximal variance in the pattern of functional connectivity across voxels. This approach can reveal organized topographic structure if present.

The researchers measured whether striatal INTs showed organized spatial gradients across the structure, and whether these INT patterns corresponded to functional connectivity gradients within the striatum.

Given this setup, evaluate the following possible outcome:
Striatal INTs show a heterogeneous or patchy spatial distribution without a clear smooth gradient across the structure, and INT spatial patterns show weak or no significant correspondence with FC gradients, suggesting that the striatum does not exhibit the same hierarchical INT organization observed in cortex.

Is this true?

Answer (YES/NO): NO